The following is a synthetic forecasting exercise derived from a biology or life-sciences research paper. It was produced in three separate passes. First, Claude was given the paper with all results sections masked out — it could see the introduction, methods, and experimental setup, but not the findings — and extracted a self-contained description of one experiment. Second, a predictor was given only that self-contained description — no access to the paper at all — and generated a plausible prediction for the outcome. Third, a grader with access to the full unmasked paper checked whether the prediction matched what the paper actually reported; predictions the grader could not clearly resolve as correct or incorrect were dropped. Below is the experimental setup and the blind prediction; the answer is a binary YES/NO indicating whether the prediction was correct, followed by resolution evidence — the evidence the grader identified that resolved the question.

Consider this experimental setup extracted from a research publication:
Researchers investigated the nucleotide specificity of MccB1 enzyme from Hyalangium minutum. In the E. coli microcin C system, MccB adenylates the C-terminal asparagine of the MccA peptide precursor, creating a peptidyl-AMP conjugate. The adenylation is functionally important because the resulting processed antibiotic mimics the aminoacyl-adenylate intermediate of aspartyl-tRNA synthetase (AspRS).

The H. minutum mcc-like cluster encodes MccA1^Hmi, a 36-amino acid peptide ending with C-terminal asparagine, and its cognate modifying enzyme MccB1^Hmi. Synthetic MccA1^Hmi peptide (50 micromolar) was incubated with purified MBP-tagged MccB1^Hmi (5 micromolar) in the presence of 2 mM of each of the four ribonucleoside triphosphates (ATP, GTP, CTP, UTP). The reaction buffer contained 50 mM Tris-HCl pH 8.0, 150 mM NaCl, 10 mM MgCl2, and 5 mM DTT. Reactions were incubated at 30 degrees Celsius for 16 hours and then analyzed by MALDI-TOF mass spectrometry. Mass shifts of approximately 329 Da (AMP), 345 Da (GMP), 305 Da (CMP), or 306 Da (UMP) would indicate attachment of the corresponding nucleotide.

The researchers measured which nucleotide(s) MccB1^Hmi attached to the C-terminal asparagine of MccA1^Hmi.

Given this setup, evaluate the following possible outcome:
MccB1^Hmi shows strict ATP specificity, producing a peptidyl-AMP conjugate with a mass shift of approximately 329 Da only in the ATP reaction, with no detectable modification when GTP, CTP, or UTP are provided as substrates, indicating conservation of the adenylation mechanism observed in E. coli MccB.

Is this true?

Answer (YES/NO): YES